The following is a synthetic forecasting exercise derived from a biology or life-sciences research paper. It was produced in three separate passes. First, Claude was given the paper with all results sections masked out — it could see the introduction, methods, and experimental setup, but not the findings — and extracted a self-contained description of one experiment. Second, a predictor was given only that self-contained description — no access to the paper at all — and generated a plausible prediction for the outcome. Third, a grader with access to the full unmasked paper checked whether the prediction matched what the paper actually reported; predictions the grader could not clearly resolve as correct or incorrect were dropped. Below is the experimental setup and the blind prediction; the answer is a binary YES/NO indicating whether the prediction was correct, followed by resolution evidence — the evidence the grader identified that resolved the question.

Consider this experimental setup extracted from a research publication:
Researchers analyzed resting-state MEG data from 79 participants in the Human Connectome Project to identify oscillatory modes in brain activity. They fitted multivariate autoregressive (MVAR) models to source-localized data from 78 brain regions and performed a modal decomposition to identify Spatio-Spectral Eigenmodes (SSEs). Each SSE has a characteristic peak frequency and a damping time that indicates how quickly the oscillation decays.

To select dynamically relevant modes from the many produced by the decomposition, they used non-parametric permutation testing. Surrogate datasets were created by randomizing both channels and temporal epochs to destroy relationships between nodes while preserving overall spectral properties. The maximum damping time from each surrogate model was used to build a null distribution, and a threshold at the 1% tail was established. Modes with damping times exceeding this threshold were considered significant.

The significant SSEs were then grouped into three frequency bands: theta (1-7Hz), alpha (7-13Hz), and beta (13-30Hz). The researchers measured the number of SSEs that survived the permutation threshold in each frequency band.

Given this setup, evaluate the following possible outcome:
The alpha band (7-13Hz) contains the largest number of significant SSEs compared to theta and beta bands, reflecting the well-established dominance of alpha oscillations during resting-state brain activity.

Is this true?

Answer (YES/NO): YES